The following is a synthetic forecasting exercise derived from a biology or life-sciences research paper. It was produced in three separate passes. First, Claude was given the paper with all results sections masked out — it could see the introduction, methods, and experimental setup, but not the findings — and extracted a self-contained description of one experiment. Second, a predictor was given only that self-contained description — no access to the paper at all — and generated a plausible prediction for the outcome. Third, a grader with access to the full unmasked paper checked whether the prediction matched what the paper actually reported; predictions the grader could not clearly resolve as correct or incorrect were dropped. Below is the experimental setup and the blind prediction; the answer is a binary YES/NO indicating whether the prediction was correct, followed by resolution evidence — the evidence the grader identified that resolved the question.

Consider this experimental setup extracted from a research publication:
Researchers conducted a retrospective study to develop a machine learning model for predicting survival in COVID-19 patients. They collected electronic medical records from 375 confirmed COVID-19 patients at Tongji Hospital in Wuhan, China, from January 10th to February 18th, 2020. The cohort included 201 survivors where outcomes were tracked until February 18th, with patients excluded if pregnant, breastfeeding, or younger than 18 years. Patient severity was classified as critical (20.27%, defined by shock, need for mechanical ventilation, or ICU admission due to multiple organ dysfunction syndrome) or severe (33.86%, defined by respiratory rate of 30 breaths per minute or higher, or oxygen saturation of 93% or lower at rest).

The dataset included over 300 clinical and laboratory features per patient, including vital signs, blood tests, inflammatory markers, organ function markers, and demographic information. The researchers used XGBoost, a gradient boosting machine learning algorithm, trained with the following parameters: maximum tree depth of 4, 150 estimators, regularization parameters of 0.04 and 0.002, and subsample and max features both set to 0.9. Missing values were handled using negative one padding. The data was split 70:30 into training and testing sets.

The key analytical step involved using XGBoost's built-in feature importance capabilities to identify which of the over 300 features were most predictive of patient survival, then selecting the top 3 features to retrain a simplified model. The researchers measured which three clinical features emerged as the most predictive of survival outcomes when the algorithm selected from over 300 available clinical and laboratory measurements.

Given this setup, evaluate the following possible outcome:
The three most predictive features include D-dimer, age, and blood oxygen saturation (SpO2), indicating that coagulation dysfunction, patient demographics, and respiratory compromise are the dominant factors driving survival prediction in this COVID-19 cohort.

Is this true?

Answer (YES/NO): NO